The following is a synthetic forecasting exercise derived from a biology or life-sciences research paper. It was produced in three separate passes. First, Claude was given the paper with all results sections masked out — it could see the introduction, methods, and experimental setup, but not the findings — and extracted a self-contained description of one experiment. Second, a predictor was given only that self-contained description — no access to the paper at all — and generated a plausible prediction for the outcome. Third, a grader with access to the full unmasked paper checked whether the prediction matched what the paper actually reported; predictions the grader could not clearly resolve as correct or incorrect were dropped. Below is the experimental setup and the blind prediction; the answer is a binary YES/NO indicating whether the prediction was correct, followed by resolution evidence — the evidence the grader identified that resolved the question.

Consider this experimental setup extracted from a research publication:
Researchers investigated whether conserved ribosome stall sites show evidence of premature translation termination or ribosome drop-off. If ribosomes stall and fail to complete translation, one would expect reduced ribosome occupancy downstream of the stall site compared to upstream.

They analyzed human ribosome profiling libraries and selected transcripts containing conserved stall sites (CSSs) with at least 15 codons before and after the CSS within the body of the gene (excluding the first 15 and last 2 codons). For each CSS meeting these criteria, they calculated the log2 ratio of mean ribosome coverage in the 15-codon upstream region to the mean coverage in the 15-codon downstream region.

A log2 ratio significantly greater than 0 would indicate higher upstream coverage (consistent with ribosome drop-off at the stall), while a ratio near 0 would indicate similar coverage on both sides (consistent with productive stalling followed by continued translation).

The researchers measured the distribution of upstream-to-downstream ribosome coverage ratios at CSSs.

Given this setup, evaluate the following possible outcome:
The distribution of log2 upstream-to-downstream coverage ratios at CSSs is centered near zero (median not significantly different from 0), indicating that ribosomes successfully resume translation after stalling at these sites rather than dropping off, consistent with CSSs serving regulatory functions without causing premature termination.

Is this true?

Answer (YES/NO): YES